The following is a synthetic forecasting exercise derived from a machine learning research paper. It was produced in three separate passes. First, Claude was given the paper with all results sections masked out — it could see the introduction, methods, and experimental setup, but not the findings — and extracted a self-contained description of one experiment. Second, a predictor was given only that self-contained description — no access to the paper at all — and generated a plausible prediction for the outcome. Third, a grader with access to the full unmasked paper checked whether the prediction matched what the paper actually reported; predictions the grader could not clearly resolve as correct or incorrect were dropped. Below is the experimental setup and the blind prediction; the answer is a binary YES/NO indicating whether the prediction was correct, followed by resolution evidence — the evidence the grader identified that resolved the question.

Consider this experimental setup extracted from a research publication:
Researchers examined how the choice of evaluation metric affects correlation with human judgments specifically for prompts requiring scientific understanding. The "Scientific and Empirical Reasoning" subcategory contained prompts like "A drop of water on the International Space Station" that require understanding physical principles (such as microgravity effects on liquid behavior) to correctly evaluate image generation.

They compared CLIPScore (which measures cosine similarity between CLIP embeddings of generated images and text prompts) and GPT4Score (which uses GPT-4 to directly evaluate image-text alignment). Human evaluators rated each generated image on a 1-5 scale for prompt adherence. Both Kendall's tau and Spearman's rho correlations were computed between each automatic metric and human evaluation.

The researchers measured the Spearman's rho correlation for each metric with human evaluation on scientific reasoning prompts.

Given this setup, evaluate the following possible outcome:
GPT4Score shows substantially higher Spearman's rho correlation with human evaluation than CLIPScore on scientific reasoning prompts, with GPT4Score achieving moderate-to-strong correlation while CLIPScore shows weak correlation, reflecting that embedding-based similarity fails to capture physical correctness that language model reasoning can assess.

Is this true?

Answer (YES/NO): NO